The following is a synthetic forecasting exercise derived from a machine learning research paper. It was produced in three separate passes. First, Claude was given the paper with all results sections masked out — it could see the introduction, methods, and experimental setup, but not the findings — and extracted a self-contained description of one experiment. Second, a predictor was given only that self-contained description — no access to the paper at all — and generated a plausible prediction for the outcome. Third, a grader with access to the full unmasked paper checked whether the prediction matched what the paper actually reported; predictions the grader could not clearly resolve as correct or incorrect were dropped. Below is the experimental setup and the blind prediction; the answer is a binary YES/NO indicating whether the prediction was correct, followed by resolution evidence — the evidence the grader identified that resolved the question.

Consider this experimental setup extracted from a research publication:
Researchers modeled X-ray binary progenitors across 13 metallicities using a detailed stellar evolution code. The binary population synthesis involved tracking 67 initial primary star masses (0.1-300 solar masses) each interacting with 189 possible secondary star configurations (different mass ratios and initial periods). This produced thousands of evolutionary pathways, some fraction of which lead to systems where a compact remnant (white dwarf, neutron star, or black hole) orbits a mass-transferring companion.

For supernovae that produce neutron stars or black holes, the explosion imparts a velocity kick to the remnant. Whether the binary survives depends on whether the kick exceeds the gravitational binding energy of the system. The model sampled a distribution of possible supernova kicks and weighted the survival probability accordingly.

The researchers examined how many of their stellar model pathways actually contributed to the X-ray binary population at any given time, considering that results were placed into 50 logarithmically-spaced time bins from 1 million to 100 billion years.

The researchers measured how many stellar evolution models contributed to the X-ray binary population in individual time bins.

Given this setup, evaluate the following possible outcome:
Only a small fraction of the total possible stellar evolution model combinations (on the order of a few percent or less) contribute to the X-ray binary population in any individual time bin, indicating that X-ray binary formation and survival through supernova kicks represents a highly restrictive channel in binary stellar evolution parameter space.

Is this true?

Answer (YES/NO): YES